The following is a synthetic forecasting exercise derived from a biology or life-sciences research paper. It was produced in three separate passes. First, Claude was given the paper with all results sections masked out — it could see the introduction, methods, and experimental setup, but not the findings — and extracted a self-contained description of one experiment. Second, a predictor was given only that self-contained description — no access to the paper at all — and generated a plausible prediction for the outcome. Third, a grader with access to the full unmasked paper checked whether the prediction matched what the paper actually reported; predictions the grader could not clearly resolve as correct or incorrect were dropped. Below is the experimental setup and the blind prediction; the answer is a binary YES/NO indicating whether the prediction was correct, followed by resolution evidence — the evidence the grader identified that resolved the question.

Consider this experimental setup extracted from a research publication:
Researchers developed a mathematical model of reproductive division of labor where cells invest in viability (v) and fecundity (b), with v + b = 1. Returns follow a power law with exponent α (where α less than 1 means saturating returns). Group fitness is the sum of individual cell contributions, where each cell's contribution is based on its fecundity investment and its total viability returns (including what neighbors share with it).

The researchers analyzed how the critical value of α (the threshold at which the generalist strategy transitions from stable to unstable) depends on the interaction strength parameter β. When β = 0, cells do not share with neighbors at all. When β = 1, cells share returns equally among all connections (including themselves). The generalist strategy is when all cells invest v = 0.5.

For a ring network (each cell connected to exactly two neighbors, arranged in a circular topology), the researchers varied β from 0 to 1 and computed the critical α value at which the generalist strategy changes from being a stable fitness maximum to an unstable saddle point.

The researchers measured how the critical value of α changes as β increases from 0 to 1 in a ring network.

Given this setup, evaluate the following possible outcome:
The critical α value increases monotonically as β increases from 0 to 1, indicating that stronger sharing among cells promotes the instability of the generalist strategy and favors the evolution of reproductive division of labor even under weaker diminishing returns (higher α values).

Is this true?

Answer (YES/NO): NO